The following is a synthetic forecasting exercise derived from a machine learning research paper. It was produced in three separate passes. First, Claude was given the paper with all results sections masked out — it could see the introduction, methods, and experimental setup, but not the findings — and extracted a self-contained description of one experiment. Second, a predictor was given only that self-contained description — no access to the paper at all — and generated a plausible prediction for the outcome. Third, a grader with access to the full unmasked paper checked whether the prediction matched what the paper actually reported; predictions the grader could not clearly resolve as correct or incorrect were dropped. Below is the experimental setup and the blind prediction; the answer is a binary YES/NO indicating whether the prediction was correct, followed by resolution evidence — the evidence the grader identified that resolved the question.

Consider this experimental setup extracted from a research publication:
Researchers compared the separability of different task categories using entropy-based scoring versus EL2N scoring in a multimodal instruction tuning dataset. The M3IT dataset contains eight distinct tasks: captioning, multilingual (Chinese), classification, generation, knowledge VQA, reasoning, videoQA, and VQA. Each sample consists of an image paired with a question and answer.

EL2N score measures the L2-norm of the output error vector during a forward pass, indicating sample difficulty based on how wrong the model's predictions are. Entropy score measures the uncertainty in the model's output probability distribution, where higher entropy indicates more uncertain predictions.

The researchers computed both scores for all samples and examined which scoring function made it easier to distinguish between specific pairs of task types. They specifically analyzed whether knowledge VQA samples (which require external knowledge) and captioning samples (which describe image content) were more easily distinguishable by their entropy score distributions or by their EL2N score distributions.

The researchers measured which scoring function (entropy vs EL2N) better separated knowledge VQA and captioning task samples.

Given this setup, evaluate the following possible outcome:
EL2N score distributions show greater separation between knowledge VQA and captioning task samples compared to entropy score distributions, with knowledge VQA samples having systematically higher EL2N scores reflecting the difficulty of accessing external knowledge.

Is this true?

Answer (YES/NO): NO